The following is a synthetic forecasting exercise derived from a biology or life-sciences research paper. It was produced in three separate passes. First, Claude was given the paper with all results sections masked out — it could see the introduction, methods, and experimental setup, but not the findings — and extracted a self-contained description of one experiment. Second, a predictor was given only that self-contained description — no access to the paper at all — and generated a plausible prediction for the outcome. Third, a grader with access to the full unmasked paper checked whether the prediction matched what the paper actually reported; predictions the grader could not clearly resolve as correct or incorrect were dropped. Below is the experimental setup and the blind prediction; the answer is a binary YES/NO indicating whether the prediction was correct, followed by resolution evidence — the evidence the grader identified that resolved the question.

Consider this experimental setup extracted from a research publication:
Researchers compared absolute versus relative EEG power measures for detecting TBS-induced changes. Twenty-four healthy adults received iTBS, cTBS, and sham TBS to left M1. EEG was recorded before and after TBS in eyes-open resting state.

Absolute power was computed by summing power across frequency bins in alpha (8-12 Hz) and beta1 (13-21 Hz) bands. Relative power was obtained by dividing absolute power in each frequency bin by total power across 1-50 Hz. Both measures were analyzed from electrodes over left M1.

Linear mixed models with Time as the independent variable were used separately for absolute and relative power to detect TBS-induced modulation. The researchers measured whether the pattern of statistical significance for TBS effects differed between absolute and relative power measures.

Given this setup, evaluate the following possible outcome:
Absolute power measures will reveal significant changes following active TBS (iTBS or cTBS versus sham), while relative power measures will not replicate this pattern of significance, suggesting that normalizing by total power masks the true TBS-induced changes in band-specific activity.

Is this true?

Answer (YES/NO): NO